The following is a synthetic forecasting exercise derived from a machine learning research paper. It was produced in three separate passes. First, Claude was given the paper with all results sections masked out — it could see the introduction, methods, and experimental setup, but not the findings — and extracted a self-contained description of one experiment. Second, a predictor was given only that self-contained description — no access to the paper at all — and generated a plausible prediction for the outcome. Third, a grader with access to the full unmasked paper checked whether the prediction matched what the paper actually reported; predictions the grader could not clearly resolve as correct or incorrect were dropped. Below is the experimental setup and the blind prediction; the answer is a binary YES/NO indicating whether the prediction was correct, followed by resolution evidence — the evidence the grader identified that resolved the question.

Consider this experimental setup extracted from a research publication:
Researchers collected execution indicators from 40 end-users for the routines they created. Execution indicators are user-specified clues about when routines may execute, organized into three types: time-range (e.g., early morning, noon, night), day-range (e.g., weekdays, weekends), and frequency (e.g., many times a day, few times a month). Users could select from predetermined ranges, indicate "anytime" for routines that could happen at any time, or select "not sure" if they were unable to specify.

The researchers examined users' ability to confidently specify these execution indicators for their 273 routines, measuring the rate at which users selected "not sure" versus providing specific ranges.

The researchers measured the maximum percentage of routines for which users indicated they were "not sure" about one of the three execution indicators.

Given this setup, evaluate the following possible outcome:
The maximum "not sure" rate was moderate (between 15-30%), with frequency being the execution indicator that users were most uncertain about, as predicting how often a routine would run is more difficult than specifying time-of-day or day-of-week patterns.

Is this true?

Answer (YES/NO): NO